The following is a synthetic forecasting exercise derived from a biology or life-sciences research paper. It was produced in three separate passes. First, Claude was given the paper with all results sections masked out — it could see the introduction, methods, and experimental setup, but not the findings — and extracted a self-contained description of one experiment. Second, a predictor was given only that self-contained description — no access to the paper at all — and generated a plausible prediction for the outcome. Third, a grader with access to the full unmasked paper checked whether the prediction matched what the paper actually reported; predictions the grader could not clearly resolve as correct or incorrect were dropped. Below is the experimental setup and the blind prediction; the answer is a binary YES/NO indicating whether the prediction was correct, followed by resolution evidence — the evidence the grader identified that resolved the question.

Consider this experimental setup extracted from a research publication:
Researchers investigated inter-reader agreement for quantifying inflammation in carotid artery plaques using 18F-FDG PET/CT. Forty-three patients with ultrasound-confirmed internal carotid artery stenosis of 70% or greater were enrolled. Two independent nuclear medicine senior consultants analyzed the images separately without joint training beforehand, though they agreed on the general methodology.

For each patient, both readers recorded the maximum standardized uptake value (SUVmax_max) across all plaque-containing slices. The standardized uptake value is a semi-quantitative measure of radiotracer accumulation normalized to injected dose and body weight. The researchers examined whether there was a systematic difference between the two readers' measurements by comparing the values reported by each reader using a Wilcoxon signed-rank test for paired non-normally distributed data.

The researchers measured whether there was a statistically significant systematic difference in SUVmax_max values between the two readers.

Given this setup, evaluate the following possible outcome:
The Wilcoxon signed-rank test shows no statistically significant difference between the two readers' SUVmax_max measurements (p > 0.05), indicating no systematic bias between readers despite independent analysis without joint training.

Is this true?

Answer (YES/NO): YES